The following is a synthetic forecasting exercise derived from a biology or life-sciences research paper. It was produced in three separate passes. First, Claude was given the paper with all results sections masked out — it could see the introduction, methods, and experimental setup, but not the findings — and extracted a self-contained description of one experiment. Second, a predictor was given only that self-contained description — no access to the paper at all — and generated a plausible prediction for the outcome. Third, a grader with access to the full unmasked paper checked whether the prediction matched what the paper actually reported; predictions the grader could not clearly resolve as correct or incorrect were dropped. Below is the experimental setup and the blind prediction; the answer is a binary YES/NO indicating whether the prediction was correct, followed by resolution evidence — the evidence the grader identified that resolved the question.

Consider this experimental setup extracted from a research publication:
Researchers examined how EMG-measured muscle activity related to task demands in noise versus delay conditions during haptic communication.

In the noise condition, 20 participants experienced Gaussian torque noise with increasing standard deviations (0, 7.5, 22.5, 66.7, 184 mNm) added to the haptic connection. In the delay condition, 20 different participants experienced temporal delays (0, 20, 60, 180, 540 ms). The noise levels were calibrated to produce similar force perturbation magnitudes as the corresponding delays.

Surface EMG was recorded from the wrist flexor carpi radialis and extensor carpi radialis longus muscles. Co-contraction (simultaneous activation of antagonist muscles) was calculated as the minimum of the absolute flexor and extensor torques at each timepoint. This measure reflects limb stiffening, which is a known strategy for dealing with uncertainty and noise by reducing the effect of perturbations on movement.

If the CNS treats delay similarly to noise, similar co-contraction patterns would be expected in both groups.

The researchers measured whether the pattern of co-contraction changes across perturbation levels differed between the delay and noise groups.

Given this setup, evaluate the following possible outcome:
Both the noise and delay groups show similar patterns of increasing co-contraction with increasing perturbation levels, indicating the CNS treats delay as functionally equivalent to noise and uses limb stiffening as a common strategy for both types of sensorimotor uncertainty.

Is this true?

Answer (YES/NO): NO